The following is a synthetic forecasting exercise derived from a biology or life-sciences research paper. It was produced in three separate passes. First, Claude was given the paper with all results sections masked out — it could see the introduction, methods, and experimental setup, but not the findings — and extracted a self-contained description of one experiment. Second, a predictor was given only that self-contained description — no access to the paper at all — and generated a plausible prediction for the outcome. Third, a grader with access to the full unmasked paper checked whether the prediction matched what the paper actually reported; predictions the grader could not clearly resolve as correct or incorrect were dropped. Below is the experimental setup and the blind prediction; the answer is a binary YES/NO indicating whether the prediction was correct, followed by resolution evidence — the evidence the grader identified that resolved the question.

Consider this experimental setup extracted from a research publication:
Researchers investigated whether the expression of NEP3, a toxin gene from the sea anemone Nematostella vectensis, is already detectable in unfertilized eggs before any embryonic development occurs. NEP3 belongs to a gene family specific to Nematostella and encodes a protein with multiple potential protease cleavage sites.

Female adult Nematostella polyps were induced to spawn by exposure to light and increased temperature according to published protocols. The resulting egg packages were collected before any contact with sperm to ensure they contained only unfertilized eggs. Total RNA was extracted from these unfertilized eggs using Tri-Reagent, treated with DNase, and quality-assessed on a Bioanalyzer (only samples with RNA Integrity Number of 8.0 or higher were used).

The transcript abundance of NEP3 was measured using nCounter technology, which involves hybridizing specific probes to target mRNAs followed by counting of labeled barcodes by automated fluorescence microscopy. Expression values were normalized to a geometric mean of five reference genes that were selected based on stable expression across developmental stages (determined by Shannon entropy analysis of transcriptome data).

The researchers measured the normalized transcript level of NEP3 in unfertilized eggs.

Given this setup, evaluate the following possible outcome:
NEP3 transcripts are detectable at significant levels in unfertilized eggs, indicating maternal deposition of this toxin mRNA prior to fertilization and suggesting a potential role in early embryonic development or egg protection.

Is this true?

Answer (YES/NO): NO